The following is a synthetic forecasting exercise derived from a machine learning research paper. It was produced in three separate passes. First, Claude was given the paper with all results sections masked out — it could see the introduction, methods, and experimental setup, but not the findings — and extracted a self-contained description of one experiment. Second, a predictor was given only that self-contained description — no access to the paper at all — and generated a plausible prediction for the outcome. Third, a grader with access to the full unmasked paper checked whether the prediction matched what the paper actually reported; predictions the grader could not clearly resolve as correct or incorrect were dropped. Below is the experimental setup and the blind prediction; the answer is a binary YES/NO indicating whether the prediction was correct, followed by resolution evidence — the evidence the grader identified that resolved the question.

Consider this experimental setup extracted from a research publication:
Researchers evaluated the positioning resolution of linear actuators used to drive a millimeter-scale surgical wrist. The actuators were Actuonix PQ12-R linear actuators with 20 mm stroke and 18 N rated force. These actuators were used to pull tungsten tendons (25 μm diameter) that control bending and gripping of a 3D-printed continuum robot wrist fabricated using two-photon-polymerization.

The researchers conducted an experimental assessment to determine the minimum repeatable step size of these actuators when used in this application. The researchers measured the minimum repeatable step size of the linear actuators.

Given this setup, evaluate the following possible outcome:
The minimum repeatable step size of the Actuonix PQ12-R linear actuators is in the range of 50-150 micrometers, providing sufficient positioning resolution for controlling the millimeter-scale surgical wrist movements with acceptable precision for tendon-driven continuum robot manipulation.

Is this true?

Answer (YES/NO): YES